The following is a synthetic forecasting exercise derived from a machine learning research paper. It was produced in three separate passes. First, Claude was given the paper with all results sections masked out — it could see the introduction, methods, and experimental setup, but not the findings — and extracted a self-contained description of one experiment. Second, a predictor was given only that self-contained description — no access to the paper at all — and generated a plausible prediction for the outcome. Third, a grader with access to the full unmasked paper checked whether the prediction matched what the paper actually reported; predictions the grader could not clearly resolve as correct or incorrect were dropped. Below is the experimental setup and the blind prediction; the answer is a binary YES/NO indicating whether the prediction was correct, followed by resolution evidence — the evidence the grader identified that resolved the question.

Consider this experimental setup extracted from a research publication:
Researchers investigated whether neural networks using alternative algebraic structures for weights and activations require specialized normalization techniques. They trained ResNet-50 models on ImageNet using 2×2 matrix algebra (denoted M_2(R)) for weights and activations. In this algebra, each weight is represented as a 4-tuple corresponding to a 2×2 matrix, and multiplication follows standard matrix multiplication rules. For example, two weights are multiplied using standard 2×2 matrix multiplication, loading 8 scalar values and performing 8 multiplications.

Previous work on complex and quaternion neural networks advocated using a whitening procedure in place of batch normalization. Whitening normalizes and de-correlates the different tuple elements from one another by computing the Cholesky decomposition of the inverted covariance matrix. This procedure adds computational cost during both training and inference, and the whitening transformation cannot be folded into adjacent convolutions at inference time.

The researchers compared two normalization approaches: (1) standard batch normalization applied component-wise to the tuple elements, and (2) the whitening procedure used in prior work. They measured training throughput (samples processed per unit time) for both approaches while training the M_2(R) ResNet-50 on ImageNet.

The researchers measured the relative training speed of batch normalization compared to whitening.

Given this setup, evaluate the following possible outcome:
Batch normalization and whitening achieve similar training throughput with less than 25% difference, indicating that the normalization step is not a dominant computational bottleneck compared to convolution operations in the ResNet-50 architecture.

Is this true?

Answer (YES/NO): NO